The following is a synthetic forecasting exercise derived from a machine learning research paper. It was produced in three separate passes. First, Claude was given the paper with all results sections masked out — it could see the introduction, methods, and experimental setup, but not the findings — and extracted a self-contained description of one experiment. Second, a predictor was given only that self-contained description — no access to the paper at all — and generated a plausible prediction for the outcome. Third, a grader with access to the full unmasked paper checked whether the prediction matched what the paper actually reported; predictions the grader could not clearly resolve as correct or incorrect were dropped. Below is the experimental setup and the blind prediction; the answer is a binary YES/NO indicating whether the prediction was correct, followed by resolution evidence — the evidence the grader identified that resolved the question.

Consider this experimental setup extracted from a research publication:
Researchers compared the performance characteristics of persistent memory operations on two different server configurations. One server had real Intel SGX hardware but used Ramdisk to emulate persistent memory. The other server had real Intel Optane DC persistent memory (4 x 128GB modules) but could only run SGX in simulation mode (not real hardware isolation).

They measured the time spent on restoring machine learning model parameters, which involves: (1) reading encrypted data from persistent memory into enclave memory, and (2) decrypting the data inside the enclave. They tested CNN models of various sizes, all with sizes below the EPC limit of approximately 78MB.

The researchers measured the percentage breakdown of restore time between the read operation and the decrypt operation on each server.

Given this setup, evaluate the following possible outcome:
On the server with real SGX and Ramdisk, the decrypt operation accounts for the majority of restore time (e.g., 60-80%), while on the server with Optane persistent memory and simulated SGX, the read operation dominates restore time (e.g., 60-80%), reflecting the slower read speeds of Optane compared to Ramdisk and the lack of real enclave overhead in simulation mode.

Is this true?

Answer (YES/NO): NO